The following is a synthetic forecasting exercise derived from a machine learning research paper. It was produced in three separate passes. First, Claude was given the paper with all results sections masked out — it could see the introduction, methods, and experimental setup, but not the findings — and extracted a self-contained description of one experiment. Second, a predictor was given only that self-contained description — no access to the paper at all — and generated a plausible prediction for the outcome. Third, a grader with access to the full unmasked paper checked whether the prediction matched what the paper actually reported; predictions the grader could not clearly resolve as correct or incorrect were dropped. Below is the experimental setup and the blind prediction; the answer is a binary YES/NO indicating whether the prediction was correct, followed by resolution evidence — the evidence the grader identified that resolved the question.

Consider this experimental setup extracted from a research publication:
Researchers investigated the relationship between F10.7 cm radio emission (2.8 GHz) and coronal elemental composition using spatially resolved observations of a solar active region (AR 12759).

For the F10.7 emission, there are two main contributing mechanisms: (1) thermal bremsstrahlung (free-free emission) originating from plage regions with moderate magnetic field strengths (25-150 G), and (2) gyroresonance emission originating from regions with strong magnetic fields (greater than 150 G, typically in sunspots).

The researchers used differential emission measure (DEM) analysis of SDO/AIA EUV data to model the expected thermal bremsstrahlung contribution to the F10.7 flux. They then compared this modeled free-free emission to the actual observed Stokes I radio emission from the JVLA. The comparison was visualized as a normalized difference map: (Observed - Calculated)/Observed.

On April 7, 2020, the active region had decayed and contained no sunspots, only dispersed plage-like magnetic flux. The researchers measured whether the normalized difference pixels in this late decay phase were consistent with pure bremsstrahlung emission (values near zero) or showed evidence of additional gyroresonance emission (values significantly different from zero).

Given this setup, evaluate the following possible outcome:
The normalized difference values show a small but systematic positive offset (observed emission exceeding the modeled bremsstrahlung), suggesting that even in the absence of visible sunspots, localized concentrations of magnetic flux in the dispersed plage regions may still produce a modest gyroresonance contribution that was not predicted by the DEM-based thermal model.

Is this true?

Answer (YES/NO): NO